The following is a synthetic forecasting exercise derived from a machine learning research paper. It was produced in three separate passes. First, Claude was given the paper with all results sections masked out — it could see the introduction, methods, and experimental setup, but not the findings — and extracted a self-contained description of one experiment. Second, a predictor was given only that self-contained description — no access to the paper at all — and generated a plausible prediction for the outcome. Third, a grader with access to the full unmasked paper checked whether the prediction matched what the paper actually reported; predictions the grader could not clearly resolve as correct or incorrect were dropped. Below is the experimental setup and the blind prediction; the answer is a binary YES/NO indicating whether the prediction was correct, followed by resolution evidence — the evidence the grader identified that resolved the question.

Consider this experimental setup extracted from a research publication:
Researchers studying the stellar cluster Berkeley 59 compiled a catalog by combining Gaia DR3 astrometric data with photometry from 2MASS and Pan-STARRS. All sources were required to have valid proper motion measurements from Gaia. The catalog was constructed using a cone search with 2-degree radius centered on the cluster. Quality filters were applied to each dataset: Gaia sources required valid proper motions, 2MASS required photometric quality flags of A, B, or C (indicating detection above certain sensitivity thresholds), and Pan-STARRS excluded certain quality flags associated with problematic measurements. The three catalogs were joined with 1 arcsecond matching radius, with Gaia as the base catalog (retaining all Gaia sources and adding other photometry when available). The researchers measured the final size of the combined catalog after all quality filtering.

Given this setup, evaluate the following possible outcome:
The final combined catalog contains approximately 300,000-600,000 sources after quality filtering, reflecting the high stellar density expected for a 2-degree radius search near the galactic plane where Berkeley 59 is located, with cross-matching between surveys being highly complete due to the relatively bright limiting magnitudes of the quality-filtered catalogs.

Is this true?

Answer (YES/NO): YES